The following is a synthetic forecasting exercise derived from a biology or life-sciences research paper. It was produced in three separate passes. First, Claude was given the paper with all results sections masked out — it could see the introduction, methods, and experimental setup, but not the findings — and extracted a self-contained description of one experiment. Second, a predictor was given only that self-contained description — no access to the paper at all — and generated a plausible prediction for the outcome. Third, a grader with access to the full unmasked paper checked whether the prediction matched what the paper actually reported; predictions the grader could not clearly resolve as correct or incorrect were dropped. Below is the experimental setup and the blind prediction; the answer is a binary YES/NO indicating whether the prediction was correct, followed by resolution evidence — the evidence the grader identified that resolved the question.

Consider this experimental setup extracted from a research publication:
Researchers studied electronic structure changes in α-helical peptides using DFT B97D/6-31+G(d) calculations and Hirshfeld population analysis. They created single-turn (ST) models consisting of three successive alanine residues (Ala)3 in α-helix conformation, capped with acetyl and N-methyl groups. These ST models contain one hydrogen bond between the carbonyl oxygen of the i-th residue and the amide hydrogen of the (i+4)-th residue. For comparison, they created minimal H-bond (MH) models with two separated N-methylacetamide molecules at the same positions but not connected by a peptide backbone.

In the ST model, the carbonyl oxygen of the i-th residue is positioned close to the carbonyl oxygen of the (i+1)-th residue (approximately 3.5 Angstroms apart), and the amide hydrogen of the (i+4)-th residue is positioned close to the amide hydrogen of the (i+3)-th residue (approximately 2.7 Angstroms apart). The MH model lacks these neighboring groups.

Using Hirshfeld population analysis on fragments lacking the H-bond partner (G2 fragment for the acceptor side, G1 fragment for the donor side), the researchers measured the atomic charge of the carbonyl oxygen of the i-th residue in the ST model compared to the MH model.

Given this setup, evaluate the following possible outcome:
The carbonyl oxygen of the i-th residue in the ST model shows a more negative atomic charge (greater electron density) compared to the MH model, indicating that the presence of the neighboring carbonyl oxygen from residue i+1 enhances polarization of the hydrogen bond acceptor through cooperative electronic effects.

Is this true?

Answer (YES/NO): NO